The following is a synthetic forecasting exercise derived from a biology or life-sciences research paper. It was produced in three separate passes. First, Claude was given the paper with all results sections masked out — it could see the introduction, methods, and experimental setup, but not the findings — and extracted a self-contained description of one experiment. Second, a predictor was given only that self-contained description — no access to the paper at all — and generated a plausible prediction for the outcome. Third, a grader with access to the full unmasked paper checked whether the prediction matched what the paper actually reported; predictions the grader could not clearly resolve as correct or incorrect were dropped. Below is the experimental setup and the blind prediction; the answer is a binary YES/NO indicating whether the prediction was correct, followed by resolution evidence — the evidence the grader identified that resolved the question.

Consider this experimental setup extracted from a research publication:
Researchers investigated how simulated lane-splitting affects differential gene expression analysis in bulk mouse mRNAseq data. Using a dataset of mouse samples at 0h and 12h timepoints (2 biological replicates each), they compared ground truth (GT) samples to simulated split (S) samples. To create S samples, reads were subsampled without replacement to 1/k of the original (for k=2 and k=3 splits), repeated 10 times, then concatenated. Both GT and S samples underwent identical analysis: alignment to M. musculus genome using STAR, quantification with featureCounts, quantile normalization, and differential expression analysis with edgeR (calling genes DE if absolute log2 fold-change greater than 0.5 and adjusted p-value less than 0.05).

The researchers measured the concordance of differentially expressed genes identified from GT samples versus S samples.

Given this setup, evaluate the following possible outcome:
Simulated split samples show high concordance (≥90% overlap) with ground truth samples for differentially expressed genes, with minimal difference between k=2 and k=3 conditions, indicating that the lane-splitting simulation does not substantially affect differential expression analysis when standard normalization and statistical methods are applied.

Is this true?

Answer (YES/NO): NO